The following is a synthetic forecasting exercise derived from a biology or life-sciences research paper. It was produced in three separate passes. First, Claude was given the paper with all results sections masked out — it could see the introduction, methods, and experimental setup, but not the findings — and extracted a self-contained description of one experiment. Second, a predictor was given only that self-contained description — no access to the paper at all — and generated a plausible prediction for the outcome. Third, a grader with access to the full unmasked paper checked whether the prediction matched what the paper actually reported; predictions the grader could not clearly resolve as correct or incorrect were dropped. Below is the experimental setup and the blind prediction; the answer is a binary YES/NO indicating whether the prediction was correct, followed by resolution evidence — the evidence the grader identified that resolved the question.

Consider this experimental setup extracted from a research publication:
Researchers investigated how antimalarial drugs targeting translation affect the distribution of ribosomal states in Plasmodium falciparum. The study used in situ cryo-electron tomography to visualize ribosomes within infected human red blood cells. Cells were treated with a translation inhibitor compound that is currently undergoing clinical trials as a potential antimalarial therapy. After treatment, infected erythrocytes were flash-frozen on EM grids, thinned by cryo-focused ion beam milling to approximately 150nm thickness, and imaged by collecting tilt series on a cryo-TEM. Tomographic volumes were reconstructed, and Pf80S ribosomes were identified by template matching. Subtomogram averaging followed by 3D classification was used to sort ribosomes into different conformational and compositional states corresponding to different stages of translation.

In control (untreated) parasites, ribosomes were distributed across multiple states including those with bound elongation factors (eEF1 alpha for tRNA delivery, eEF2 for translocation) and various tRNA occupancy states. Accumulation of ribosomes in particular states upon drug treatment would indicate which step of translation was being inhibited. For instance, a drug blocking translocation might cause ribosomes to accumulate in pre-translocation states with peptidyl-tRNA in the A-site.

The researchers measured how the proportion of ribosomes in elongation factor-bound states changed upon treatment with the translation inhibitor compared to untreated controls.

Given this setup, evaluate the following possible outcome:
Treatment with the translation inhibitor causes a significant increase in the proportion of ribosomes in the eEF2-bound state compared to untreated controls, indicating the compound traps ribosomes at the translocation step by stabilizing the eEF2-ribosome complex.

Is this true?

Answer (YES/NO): NO